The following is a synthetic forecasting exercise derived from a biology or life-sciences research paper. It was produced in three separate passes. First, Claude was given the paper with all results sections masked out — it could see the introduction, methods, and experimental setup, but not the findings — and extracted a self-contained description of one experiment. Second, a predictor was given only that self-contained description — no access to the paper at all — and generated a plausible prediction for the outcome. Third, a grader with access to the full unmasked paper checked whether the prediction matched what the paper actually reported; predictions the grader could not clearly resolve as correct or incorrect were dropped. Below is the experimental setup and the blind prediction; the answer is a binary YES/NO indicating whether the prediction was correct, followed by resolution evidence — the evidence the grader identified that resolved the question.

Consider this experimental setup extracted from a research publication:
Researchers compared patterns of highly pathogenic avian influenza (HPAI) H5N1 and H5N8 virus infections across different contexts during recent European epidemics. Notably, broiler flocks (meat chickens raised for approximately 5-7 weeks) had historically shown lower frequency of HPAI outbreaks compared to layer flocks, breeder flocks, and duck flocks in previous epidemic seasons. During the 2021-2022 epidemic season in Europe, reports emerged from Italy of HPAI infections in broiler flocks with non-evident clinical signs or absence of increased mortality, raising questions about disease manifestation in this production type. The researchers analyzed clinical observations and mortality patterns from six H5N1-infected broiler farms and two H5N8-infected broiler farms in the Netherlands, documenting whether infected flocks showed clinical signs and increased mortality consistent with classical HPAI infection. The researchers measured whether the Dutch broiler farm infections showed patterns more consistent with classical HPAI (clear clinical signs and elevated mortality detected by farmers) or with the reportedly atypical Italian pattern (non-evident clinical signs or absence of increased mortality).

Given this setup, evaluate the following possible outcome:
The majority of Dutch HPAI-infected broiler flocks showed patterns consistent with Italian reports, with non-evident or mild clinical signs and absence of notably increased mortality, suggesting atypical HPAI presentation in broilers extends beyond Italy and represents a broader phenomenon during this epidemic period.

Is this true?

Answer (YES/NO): NO